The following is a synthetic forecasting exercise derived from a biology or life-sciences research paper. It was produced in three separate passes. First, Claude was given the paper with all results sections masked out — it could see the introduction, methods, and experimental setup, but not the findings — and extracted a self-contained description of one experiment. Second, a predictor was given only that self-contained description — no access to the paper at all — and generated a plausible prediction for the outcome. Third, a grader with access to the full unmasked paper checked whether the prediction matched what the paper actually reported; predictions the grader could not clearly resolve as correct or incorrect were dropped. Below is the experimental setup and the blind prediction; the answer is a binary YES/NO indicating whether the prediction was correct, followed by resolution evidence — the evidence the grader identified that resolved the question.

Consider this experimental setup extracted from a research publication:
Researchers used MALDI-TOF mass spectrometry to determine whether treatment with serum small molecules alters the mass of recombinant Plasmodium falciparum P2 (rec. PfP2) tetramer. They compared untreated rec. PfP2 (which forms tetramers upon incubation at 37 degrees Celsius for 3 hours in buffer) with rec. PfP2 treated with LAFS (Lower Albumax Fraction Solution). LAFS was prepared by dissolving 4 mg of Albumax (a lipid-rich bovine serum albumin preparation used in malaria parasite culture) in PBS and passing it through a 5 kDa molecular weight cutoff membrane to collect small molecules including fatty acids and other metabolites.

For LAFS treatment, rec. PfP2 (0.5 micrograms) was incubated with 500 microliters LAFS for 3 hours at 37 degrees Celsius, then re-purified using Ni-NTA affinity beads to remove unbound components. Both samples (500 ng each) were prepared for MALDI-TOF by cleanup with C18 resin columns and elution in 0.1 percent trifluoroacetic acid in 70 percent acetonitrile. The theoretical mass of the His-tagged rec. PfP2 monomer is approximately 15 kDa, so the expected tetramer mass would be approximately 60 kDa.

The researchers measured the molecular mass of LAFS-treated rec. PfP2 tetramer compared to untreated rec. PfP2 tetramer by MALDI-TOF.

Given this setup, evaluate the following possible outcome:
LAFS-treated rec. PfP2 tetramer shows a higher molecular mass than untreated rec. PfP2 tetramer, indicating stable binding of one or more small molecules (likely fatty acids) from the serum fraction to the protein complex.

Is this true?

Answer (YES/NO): NO